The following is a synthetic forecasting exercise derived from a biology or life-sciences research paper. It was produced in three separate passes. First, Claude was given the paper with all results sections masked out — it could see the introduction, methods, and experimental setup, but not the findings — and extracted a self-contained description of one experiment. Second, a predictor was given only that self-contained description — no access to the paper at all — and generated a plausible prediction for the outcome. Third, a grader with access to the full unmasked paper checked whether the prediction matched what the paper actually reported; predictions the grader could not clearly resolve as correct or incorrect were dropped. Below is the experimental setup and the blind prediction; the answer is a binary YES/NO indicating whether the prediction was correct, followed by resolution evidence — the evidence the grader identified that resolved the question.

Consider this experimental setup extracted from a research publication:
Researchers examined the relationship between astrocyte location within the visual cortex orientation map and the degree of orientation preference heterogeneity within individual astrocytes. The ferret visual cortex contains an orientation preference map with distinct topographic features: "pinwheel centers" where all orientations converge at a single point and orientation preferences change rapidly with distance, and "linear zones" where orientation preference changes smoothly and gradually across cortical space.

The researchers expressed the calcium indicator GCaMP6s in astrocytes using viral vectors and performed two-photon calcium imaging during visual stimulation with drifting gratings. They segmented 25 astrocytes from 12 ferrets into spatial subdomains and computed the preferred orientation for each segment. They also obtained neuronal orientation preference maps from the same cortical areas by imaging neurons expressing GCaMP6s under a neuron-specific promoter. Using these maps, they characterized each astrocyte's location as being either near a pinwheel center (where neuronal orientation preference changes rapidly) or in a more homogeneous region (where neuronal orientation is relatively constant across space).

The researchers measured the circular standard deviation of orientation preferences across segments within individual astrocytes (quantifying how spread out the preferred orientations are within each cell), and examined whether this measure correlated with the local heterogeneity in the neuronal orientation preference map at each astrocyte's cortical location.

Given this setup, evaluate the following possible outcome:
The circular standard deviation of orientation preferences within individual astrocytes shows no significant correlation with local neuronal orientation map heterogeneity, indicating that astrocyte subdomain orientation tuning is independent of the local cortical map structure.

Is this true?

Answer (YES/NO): NO